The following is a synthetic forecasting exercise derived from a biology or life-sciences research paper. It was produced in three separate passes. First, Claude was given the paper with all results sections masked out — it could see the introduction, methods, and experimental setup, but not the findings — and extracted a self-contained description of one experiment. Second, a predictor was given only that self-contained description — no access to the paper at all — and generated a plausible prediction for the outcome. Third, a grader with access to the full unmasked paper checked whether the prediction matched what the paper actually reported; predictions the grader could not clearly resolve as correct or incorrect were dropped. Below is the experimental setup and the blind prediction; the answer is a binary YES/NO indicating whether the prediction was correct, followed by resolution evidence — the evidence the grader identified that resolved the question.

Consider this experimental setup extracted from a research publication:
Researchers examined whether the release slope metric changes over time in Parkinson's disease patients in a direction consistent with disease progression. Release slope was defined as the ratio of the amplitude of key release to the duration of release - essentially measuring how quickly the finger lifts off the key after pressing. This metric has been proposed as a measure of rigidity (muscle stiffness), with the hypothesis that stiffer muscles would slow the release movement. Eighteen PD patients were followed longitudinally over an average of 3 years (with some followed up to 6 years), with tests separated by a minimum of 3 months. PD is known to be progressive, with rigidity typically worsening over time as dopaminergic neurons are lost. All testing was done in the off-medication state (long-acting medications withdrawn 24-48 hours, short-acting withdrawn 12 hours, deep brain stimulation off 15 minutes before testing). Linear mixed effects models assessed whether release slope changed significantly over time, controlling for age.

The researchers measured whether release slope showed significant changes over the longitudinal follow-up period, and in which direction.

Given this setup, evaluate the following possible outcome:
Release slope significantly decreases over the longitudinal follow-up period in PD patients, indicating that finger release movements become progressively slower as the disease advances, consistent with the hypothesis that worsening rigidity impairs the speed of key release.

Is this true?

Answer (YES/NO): YES